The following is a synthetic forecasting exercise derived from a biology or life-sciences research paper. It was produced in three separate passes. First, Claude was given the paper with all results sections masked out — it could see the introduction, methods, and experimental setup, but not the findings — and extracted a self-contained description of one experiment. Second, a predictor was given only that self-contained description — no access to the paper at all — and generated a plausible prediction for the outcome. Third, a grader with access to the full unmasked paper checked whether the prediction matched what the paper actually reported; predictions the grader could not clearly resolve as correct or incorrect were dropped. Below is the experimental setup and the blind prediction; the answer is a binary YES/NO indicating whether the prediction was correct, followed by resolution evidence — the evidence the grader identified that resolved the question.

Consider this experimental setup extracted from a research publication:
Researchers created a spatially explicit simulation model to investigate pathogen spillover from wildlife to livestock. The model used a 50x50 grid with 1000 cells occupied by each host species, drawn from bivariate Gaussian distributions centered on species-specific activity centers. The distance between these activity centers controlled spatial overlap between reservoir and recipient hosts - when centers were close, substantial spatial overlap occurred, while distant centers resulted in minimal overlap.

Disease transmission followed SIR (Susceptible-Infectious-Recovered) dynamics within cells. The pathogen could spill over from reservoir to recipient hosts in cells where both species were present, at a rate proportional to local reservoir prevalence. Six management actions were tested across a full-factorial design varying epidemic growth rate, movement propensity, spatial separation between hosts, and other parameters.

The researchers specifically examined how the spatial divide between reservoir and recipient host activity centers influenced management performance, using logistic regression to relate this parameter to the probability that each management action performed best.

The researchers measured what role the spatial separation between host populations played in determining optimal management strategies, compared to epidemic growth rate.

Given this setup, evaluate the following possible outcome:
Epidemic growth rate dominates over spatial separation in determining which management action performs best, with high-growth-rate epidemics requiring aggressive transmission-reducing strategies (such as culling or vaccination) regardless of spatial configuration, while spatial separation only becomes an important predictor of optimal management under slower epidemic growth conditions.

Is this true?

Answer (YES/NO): NO